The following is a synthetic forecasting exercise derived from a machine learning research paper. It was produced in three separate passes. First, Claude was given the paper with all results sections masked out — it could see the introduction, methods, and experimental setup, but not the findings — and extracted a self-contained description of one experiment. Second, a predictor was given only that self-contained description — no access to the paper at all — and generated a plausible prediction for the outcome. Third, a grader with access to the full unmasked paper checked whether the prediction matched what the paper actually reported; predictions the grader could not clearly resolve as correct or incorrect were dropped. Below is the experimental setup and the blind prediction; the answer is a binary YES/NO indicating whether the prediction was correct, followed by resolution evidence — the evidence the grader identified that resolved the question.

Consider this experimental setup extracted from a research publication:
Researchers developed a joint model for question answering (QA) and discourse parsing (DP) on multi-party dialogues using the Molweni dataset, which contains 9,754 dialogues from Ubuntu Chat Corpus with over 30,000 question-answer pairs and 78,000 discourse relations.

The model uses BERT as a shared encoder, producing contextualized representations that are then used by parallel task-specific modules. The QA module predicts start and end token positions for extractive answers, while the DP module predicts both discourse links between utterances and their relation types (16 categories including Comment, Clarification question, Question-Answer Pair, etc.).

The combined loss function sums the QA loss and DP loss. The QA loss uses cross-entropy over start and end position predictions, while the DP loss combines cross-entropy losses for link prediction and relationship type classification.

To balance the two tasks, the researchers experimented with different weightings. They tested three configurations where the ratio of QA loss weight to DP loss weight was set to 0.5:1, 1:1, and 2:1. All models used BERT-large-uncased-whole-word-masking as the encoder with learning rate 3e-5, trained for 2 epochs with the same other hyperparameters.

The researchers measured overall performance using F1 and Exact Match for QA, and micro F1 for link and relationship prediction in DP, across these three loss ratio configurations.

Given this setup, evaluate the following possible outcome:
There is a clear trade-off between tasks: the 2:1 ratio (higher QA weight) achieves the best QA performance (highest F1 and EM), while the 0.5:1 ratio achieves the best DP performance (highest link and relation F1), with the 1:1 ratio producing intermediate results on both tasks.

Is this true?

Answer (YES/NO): NO